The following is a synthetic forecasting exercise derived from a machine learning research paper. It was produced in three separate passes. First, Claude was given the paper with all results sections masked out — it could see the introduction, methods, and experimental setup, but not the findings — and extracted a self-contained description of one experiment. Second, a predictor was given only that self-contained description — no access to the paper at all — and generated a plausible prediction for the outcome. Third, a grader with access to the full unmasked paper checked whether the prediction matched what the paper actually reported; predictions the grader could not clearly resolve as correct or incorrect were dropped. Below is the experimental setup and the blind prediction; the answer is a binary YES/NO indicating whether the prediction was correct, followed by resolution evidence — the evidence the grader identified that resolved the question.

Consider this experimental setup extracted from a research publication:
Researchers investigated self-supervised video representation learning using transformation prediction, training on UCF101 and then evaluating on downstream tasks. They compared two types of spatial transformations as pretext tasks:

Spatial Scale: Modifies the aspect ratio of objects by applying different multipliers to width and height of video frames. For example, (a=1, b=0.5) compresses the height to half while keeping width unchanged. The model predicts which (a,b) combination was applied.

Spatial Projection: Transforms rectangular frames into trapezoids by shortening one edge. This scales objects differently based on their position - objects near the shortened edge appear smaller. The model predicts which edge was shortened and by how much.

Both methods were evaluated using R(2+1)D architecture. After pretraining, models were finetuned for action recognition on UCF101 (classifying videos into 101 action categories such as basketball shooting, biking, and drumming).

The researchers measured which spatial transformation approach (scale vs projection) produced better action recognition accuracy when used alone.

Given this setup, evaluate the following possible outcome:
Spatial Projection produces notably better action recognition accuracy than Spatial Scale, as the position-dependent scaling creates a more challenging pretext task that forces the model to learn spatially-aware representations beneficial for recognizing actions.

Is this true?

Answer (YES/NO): NO